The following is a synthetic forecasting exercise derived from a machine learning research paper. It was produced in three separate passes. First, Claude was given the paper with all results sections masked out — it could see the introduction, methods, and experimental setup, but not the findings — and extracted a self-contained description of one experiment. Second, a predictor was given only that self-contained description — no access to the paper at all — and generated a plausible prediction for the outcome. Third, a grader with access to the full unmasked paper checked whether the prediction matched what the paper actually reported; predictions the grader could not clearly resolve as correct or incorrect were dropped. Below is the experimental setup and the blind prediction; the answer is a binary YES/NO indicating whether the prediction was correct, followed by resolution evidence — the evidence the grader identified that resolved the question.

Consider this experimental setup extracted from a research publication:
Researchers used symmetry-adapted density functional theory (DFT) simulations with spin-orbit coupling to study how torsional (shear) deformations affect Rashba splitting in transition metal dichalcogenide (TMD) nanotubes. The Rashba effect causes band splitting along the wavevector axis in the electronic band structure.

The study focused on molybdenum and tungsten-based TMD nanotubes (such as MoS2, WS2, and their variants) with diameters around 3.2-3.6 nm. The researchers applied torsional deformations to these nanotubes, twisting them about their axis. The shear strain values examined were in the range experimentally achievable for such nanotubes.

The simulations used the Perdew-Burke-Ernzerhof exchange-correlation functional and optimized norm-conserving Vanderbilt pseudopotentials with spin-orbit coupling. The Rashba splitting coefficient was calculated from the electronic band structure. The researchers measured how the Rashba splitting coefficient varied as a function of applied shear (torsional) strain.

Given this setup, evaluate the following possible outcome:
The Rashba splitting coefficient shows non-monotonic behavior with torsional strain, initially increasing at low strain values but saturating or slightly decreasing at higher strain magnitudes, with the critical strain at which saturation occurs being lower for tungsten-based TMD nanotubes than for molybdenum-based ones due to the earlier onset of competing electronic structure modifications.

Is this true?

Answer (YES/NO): NO